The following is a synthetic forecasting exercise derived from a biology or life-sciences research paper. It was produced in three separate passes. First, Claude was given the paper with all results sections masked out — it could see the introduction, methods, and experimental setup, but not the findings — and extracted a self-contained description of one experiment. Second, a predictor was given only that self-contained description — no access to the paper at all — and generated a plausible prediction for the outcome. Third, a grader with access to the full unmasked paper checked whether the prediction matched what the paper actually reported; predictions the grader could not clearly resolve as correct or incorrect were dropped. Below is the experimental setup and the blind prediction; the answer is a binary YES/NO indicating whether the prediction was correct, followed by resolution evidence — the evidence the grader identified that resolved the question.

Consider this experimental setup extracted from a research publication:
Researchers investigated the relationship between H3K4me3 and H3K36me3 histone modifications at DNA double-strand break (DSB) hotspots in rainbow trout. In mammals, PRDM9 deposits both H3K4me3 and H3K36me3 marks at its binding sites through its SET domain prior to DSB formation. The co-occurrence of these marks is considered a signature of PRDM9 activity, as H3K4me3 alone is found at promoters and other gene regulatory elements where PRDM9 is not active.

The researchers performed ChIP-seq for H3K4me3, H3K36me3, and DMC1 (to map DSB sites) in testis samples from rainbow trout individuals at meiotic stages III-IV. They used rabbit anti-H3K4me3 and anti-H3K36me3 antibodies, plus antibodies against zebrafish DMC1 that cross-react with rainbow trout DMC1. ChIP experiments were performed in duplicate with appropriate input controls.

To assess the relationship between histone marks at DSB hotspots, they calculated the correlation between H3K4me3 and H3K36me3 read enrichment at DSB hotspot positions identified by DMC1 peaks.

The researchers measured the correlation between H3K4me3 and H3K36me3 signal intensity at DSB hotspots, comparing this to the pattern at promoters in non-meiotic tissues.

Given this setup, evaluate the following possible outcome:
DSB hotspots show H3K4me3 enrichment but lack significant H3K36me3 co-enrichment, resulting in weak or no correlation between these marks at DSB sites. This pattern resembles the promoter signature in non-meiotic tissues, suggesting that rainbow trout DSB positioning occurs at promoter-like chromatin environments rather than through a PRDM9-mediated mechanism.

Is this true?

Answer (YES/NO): NO